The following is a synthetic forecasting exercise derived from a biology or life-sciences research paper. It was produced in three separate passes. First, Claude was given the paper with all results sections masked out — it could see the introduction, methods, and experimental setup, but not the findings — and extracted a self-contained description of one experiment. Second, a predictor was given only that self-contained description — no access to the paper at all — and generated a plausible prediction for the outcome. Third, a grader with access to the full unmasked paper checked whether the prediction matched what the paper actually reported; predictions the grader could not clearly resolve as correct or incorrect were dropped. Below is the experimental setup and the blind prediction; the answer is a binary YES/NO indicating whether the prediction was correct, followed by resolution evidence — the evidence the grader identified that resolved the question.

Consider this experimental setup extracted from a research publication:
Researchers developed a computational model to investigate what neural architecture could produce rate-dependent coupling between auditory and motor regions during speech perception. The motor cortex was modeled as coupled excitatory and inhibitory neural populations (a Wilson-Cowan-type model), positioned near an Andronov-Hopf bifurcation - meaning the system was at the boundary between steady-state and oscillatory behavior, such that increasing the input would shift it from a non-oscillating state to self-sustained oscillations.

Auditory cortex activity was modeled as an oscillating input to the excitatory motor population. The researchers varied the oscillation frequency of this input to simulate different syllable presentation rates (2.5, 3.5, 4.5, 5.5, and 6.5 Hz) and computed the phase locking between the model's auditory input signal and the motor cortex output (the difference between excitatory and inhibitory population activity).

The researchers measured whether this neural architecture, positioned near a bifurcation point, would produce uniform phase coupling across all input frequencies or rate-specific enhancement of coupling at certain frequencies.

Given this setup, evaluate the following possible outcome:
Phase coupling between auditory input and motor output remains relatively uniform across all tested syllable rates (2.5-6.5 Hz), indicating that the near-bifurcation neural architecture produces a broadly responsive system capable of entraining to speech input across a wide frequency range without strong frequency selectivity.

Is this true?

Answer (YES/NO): NO